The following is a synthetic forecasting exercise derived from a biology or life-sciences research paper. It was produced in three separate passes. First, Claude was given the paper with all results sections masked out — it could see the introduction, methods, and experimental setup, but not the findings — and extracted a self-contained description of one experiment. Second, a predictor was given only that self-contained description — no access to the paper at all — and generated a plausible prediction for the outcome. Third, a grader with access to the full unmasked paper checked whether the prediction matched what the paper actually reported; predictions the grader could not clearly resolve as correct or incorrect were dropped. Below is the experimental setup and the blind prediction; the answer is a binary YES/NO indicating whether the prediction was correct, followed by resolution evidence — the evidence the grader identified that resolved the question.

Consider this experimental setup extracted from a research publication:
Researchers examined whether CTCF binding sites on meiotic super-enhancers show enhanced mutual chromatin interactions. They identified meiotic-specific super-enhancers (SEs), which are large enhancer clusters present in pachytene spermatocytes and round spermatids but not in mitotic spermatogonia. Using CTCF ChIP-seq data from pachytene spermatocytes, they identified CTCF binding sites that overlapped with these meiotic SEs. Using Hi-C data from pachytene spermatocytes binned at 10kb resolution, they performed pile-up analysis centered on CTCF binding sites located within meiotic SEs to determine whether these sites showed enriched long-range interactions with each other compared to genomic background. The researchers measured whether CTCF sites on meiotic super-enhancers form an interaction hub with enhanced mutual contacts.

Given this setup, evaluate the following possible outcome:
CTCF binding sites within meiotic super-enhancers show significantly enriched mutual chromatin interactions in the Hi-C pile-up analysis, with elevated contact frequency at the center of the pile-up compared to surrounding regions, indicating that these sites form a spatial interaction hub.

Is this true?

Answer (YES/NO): YES